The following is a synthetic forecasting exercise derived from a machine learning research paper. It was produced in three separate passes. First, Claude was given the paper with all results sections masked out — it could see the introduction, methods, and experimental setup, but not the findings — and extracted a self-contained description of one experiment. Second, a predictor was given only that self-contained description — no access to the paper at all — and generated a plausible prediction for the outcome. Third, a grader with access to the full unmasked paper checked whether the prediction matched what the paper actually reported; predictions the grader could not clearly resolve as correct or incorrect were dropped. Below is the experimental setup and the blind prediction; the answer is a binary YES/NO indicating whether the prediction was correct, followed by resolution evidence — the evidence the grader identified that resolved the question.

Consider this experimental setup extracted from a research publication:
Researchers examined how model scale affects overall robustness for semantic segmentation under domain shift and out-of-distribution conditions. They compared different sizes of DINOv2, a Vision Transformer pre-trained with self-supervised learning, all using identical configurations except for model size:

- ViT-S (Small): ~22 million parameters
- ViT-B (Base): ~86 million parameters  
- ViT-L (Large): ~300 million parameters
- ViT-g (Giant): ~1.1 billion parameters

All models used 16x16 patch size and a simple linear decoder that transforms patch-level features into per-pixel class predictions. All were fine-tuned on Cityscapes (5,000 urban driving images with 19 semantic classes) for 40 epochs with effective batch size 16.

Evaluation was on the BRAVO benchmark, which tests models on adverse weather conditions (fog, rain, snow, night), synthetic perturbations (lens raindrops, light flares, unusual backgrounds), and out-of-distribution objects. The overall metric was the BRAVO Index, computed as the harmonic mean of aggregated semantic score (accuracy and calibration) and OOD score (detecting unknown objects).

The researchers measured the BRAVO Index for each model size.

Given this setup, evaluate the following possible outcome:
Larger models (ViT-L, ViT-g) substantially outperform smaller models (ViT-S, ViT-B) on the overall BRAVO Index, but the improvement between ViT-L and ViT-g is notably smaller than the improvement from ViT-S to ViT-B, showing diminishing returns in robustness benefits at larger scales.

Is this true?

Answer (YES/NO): NO